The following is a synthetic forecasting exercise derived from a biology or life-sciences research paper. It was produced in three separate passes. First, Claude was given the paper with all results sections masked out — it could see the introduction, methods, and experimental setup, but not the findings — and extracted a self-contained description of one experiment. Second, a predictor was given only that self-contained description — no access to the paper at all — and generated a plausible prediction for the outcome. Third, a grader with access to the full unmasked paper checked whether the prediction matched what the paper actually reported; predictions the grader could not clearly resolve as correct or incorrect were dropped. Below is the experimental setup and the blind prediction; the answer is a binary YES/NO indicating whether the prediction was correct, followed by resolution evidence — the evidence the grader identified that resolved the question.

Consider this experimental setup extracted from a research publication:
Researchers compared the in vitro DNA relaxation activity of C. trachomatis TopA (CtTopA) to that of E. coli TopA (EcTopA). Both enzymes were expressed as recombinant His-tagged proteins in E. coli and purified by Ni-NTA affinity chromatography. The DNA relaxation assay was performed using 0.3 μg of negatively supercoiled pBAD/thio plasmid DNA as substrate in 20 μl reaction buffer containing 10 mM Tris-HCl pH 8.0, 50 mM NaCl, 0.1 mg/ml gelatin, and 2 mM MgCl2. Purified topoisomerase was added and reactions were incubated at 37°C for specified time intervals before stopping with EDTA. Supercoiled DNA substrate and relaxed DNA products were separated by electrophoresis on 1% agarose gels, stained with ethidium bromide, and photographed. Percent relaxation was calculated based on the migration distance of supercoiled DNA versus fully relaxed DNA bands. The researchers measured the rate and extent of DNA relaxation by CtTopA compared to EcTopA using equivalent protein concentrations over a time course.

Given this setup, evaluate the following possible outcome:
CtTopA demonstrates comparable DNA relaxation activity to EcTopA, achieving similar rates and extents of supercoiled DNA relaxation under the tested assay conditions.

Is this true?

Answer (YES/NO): NO